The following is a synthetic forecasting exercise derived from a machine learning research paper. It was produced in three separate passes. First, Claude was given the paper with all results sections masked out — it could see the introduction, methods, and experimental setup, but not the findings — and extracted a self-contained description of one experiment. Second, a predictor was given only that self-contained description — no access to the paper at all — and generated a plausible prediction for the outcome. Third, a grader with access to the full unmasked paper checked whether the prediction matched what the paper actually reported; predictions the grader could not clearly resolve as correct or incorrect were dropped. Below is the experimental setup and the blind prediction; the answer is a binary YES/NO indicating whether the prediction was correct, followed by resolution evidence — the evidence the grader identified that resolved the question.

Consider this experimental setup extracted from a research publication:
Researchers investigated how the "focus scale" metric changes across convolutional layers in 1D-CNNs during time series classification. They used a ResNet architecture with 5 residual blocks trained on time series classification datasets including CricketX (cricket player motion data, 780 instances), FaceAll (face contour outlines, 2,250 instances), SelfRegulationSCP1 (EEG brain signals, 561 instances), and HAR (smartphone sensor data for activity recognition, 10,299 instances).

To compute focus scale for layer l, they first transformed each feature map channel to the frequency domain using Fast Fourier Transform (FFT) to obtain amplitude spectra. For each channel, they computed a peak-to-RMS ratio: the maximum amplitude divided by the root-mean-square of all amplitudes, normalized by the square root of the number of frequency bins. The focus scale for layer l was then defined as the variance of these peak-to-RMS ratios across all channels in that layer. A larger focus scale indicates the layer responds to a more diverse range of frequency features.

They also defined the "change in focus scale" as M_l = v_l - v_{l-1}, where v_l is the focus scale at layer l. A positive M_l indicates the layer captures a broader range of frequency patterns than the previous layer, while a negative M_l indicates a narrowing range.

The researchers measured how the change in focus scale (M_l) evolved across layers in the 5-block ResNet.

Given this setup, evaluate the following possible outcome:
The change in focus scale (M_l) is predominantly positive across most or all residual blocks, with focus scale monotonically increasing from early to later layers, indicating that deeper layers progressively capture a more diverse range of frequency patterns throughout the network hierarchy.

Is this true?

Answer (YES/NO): NO